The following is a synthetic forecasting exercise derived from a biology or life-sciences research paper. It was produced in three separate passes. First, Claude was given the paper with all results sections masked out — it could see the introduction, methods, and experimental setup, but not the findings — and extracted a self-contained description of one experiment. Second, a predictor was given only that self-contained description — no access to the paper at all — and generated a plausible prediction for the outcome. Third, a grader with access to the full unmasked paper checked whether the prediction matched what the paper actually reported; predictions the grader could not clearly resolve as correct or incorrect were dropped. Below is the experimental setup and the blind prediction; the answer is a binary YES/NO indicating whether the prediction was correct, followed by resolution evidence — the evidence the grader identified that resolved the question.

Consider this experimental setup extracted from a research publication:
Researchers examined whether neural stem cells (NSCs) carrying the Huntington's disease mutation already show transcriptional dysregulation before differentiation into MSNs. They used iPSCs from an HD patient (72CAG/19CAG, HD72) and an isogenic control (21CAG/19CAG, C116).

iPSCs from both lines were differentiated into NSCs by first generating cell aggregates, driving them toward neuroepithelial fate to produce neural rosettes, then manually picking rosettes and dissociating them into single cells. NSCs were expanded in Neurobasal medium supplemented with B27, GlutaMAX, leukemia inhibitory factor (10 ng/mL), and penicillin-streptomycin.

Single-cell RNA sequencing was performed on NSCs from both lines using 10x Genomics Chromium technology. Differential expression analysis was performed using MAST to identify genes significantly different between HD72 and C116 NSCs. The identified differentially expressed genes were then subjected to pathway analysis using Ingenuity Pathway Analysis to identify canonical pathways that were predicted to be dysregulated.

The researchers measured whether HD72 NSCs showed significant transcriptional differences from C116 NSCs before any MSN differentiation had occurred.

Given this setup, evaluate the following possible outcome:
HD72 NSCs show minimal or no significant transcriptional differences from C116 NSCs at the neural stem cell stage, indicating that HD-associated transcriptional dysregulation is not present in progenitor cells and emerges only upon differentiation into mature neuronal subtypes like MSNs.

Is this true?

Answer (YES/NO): NO